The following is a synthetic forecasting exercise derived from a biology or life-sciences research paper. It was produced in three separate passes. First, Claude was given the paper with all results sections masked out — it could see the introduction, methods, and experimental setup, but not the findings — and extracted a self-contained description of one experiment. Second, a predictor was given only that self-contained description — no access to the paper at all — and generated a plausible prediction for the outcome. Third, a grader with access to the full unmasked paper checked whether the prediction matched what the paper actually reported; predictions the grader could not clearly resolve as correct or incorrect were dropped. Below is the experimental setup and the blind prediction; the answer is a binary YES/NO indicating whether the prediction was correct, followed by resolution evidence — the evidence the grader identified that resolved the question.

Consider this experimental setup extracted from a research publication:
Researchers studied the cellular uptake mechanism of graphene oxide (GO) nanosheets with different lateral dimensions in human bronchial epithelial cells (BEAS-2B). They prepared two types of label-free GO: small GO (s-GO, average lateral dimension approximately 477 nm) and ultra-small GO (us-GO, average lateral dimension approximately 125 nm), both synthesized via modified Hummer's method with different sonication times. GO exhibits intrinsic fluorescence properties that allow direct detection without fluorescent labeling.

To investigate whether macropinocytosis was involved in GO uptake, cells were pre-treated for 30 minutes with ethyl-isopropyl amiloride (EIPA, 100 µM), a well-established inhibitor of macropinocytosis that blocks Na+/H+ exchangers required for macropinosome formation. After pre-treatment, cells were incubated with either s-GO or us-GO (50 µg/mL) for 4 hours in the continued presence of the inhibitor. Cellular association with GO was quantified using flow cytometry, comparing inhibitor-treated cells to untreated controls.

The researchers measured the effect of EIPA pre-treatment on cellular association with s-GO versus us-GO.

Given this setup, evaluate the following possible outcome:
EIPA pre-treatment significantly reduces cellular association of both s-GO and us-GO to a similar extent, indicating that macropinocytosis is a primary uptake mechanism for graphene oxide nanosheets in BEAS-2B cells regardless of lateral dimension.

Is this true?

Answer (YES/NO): NO